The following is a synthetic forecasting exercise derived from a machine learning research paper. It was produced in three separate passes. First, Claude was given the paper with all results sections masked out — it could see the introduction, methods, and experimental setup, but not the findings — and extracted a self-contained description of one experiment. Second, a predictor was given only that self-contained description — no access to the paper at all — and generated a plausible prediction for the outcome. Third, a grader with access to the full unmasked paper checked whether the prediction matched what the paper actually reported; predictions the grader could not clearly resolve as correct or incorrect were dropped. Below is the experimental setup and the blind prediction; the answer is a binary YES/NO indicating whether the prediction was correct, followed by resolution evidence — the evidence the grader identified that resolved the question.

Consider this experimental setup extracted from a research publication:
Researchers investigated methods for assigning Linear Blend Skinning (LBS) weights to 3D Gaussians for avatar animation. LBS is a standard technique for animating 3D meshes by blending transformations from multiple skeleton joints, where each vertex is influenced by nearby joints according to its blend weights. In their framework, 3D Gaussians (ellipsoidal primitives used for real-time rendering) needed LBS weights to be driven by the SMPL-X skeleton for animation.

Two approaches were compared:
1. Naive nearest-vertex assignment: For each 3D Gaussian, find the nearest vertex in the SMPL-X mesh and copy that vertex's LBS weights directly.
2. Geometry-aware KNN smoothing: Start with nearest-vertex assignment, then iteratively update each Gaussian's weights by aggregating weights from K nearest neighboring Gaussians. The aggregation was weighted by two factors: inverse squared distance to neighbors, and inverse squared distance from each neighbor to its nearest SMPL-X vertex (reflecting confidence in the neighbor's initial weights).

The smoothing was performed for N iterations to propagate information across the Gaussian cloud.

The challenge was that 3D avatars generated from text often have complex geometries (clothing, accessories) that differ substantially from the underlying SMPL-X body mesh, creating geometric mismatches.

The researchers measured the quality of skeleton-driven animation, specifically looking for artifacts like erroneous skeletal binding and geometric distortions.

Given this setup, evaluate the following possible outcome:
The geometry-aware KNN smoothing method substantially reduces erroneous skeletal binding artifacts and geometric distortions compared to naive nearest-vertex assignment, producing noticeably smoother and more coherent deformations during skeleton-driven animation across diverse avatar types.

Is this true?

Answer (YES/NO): YES